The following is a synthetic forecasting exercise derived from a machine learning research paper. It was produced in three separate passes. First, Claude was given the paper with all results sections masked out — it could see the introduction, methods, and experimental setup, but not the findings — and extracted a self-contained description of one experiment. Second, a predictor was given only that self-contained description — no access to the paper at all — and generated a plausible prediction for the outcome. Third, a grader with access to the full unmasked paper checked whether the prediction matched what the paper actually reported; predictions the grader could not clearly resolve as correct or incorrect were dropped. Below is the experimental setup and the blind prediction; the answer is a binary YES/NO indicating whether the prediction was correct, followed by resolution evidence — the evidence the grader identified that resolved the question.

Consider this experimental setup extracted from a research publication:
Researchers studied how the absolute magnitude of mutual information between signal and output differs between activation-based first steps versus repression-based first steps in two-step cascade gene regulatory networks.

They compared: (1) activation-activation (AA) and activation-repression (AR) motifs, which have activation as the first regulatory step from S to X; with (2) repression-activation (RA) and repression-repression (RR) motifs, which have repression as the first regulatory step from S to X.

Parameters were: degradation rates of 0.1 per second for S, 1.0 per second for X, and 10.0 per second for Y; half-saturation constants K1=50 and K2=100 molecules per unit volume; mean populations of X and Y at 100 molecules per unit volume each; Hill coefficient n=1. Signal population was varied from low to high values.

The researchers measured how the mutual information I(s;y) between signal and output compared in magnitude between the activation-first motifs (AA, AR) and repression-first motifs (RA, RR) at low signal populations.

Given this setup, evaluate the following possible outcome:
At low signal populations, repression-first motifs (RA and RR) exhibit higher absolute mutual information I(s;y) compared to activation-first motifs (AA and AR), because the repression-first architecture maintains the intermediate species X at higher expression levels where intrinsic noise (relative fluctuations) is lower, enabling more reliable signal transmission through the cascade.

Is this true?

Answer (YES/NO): NO